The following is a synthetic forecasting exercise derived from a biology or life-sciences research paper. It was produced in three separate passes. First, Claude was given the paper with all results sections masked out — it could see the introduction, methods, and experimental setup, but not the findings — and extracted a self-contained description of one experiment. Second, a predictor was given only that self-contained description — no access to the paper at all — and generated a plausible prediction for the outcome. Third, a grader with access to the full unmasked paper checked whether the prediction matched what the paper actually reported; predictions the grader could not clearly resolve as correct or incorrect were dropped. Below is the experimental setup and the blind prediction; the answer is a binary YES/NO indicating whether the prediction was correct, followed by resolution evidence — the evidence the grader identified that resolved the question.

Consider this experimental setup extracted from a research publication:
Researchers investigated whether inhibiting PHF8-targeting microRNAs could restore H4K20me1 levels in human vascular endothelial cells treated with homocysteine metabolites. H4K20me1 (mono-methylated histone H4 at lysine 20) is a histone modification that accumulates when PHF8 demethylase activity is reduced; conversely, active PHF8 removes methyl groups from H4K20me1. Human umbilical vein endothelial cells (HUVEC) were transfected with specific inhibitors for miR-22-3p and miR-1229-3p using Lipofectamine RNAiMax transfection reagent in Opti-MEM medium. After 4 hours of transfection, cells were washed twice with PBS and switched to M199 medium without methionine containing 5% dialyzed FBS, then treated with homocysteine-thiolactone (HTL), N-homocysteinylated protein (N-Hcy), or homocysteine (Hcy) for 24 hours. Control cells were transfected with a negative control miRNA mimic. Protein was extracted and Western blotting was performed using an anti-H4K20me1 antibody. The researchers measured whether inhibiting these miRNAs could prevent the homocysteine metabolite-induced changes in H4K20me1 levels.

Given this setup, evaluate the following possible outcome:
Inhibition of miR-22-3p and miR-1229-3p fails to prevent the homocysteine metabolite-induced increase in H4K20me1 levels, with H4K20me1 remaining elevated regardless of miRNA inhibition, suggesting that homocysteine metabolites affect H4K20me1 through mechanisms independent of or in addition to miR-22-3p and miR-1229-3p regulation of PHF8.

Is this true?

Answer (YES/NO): NO